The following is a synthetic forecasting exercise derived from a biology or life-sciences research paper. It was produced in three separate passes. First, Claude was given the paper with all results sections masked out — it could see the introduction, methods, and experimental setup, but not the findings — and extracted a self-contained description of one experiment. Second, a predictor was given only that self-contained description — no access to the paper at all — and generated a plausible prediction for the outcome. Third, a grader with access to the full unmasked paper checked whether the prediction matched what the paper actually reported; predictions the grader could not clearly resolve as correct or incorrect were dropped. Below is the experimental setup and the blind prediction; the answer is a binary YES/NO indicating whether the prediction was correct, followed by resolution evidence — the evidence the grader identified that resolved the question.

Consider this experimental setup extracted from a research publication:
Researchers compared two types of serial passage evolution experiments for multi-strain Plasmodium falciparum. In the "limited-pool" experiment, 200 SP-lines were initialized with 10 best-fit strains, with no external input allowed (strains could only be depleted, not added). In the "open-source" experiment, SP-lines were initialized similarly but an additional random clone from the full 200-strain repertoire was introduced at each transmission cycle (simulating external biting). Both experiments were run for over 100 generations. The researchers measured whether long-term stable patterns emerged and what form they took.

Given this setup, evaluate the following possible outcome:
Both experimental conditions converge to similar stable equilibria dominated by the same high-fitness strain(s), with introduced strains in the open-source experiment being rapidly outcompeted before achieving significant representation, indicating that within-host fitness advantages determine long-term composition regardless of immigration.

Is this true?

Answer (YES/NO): NO